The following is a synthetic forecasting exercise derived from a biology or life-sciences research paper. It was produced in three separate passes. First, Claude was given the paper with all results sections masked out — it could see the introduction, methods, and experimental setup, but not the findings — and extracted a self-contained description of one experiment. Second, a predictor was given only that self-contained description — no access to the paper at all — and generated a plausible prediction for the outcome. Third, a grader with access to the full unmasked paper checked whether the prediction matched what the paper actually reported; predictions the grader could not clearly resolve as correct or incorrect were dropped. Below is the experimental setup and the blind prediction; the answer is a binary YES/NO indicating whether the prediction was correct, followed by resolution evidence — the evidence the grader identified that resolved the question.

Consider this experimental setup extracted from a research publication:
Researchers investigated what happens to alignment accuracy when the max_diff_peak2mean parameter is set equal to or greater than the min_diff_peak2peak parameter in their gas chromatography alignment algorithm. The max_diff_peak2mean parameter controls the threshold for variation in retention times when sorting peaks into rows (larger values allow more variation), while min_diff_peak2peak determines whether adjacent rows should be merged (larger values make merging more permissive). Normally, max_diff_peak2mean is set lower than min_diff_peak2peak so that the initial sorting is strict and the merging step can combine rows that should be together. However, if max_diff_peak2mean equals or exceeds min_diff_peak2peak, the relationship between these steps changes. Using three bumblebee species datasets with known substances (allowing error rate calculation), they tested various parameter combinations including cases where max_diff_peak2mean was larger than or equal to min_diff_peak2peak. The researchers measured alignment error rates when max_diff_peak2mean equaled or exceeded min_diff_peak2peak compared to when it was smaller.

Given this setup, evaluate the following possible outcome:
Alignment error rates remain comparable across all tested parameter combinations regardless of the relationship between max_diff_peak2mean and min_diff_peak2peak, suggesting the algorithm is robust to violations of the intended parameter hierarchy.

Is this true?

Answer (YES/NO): NO